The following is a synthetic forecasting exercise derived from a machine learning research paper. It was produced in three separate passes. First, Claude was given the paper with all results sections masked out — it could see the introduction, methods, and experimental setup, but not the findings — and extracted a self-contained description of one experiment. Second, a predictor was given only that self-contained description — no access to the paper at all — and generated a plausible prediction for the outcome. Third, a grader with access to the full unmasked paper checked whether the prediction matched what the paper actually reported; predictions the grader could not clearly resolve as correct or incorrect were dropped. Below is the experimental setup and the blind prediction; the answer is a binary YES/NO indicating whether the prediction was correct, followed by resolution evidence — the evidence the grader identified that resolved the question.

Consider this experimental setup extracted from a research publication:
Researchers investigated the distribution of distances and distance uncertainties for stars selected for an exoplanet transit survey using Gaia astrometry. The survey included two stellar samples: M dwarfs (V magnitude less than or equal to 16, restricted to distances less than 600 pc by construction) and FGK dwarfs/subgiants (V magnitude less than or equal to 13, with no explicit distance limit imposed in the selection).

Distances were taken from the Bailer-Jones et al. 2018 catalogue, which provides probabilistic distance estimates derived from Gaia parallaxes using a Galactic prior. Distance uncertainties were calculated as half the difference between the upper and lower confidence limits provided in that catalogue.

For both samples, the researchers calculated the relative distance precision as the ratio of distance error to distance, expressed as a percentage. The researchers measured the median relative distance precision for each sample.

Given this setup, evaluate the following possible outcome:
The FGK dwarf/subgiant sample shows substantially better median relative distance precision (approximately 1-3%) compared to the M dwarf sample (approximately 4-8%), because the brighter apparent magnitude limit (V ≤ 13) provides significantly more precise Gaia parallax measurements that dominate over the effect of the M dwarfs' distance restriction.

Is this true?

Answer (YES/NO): NO